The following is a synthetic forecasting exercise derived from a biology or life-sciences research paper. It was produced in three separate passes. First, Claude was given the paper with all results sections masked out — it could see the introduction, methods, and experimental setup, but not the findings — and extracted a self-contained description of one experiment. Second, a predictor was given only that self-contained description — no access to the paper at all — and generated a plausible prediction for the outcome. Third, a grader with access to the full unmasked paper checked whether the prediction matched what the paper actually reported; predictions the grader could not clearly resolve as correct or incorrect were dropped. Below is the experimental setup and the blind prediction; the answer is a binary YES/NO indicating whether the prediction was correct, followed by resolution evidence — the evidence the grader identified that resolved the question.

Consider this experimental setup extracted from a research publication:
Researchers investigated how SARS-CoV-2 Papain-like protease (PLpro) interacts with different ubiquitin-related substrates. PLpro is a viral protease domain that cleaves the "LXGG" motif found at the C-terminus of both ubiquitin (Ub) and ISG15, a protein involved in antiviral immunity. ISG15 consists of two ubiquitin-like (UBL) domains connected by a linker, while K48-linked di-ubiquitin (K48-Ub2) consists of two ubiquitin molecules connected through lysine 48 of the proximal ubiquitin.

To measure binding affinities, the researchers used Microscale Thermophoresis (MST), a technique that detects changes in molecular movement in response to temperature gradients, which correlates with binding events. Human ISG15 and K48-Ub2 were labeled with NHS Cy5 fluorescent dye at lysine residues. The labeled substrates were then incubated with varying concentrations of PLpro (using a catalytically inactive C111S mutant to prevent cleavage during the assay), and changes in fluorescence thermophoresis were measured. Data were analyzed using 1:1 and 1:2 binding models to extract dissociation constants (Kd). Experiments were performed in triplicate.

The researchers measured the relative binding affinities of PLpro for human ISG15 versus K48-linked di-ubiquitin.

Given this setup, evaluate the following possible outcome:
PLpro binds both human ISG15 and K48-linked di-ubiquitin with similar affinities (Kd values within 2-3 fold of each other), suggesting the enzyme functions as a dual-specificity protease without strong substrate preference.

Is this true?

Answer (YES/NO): YES